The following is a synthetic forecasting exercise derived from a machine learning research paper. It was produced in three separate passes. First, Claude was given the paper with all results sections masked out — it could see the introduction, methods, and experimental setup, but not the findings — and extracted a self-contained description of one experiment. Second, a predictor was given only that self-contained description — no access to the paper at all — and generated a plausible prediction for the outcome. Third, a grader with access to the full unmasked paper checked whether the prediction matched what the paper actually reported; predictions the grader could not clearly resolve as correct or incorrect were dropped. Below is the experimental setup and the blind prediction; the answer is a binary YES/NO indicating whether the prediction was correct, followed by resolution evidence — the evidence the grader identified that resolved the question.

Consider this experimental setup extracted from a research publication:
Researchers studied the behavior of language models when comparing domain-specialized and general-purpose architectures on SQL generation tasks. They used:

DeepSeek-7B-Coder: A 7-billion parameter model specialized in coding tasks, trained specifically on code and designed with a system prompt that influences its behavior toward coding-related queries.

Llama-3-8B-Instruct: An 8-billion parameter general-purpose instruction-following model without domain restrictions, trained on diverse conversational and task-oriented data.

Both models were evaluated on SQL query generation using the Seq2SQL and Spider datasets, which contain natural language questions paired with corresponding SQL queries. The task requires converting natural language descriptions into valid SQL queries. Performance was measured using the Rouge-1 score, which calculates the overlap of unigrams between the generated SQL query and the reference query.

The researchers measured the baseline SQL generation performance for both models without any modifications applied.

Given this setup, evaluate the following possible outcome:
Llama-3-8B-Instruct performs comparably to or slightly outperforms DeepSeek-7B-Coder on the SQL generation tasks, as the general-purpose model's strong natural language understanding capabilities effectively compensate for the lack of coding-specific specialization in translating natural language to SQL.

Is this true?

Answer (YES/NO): NO